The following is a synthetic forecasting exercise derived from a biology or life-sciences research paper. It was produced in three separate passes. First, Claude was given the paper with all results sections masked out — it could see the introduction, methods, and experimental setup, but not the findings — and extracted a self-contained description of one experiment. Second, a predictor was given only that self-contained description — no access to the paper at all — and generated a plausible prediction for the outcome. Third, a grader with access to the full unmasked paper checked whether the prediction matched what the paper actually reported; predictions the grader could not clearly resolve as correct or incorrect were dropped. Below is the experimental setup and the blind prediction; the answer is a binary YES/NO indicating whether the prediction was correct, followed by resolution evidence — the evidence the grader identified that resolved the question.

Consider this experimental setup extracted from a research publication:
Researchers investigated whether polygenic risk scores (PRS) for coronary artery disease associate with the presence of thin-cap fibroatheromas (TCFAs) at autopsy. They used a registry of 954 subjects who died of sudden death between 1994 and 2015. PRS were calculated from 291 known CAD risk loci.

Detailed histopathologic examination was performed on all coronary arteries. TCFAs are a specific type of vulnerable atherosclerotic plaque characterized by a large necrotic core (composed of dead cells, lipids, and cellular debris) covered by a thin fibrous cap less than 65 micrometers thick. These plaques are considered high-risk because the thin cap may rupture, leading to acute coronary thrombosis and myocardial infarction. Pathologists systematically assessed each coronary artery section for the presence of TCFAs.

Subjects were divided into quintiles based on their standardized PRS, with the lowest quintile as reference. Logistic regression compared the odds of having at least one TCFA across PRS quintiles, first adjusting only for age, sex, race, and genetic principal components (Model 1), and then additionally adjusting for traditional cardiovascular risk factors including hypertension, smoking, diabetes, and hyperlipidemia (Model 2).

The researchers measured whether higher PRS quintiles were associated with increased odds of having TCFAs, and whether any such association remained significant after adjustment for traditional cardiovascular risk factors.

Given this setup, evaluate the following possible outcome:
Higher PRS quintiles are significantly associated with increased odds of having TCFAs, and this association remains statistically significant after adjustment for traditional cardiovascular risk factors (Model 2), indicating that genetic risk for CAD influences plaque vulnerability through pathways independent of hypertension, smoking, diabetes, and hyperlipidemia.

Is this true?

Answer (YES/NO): YES